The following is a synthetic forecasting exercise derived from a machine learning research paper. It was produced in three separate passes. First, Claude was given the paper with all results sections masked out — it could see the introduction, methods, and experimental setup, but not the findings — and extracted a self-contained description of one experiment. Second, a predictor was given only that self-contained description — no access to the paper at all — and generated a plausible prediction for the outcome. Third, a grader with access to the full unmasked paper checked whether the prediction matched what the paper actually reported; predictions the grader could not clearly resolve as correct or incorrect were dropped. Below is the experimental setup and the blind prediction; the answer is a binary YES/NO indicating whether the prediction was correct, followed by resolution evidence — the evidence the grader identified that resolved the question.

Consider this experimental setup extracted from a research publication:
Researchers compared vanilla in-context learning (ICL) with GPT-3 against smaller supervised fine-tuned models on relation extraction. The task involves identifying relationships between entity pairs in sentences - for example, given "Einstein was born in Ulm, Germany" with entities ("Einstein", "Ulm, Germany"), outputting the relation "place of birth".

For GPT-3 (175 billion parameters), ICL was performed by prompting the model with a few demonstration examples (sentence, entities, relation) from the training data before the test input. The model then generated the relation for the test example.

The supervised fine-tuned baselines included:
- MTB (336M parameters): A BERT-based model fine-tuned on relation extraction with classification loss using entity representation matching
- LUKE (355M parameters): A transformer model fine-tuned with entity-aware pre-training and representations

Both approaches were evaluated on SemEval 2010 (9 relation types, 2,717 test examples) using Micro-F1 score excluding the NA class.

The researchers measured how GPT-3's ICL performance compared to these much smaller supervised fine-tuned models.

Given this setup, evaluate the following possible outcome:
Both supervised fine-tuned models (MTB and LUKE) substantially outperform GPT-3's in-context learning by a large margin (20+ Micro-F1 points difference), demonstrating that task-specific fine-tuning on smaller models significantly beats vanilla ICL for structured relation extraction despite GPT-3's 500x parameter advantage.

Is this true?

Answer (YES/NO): NO